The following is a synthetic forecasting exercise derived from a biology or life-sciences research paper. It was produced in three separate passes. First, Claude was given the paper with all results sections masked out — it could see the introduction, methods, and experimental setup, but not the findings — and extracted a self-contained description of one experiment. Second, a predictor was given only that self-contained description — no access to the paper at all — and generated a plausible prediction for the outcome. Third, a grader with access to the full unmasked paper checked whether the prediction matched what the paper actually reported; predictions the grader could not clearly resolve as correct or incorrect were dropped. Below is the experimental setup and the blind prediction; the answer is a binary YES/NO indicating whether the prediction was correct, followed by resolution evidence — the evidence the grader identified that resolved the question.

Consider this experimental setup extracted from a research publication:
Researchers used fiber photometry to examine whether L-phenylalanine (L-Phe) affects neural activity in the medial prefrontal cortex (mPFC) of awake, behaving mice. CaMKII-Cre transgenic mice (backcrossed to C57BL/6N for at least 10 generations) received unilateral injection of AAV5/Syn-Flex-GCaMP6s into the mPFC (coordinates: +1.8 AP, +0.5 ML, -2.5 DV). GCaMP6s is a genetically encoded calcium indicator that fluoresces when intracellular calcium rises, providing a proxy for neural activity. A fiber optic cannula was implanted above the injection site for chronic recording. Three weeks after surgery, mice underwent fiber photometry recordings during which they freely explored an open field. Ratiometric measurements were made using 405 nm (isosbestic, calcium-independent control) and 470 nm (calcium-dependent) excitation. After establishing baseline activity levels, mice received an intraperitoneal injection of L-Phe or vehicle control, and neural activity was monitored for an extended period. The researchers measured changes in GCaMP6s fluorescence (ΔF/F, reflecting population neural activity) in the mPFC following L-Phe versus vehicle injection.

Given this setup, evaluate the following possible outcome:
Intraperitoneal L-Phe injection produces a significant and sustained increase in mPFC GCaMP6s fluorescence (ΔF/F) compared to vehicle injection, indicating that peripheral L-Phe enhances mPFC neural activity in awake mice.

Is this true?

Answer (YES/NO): NO